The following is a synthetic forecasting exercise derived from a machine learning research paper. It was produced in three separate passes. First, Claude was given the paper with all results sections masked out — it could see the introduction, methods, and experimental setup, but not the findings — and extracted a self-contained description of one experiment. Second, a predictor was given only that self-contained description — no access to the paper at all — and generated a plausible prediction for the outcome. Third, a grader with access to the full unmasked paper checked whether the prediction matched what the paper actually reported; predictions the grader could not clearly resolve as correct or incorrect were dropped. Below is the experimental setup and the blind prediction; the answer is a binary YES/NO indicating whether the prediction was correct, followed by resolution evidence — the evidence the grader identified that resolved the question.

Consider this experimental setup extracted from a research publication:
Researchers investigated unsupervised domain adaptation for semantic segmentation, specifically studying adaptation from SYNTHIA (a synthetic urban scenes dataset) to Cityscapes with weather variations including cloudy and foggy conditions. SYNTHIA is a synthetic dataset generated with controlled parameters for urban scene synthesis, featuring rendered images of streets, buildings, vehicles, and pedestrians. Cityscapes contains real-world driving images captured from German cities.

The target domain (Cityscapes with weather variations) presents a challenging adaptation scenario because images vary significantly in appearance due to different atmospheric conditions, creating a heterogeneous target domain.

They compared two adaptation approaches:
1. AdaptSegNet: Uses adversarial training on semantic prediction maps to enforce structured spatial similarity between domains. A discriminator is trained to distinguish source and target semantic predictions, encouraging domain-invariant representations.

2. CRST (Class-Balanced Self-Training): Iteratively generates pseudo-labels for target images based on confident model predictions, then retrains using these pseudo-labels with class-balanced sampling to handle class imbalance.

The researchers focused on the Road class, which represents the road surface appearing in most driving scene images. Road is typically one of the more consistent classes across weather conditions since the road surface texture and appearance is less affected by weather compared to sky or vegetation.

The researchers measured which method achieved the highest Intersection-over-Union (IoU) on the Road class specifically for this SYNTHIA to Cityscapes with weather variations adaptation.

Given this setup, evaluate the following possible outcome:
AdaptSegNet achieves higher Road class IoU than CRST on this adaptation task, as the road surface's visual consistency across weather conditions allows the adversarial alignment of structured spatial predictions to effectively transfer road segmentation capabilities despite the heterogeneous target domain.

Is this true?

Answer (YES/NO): YES